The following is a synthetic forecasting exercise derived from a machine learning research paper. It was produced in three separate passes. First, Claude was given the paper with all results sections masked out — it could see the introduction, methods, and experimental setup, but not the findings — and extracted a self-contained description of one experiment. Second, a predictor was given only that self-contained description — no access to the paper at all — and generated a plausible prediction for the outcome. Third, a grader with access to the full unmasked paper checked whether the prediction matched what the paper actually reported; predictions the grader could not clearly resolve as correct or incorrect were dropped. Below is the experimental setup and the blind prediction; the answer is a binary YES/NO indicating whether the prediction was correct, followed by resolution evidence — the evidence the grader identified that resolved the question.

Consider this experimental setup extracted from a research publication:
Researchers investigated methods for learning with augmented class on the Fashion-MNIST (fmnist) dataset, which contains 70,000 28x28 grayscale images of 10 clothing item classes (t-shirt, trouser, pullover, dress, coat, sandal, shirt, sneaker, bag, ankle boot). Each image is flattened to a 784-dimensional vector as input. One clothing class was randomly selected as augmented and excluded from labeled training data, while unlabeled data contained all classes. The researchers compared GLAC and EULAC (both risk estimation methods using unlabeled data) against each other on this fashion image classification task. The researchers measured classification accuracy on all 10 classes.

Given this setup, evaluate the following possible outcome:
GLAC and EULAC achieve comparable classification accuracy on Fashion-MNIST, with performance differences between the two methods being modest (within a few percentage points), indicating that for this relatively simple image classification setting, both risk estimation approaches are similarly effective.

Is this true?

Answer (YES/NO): YES